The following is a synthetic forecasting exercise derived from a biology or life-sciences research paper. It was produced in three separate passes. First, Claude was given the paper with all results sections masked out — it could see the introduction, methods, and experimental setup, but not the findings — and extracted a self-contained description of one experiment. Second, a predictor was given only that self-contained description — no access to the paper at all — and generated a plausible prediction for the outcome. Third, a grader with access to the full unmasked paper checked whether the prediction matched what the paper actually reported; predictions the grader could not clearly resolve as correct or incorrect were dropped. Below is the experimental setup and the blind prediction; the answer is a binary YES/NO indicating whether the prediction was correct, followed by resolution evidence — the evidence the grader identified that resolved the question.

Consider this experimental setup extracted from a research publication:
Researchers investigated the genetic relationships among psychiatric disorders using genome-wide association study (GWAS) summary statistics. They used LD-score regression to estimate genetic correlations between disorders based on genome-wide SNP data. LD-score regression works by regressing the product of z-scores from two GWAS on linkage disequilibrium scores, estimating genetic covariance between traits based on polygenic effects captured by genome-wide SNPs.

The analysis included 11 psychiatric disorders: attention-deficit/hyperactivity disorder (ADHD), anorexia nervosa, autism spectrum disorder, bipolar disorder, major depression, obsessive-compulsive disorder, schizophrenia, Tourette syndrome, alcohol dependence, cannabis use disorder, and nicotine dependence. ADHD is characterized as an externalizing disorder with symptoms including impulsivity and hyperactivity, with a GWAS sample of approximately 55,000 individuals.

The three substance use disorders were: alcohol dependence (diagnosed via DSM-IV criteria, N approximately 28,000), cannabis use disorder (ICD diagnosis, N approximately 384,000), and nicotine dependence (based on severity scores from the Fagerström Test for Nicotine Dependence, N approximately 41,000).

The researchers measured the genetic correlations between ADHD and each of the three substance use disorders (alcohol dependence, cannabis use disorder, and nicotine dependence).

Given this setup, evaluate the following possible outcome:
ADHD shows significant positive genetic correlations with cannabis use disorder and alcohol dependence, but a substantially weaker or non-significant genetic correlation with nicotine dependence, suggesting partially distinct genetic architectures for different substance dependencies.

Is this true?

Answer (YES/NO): NO